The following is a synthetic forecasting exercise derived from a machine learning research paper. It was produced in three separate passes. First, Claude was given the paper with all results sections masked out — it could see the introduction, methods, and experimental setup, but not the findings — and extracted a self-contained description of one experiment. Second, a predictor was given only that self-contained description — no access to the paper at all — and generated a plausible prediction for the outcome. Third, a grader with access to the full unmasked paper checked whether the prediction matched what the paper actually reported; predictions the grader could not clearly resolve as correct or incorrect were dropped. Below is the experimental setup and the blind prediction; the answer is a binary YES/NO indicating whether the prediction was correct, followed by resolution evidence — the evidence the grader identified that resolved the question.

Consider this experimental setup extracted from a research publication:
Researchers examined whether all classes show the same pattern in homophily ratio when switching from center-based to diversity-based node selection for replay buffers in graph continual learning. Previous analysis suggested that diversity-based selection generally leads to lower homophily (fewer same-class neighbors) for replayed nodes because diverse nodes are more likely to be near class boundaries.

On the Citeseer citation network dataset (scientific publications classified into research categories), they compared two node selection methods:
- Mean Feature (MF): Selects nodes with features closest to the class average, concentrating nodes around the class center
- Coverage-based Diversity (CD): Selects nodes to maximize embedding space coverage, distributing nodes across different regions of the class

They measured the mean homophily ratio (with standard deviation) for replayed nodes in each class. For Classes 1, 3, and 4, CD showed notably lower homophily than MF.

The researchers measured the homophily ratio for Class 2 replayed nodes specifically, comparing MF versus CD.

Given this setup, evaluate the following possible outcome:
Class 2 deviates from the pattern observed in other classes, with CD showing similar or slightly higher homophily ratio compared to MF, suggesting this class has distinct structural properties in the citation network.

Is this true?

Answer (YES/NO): YES